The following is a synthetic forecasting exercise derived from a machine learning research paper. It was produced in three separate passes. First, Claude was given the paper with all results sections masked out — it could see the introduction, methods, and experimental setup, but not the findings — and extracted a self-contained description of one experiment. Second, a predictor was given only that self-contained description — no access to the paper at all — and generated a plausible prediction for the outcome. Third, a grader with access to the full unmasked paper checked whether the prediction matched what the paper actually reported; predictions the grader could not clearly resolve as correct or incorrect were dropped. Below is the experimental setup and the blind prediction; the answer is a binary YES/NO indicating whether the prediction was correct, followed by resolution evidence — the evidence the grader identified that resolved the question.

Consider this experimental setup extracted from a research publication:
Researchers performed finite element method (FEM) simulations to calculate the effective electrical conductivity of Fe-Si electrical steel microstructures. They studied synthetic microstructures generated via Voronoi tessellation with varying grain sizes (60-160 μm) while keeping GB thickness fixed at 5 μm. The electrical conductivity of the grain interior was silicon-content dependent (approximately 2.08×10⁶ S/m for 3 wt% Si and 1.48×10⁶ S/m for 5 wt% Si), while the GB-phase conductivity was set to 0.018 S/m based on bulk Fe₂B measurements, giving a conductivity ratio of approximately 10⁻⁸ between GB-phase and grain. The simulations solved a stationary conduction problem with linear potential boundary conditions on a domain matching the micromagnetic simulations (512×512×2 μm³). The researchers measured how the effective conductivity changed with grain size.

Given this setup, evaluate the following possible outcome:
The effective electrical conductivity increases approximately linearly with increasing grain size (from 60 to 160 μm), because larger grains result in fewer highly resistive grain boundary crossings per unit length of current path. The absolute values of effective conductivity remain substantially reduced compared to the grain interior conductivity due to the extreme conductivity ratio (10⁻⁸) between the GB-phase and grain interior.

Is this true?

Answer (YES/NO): NO